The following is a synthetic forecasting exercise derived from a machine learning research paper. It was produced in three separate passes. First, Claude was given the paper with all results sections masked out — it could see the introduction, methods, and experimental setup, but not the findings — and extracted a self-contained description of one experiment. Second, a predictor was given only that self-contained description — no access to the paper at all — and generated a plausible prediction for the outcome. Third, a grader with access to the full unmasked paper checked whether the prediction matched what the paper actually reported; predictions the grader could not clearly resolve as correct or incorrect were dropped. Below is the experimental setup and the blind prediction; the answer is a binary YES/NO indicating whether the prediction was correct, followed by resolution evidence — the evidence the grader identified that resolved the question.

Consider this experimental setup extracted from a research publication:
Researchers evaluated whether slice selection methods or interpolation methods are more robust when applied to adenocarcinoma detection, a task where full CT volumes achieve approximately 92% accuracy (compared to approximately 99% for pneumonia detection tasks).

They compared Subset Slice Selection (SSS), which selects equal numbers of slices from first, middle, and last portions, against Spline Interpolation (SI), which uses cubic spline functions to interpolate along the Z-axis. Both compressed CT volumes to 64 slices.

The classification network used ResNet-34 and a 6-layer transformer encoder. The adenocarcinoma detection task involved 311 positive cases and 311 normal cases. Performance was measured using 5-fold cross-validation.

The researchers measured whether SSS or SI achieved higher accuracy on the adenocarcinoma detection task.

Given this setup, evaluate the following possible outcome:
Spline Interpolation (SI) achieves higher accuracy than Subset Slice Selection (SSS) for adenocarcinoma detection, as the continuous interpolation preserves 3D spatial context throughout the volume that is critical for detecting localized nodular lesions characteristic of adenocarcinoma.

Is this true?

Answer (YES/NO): NO